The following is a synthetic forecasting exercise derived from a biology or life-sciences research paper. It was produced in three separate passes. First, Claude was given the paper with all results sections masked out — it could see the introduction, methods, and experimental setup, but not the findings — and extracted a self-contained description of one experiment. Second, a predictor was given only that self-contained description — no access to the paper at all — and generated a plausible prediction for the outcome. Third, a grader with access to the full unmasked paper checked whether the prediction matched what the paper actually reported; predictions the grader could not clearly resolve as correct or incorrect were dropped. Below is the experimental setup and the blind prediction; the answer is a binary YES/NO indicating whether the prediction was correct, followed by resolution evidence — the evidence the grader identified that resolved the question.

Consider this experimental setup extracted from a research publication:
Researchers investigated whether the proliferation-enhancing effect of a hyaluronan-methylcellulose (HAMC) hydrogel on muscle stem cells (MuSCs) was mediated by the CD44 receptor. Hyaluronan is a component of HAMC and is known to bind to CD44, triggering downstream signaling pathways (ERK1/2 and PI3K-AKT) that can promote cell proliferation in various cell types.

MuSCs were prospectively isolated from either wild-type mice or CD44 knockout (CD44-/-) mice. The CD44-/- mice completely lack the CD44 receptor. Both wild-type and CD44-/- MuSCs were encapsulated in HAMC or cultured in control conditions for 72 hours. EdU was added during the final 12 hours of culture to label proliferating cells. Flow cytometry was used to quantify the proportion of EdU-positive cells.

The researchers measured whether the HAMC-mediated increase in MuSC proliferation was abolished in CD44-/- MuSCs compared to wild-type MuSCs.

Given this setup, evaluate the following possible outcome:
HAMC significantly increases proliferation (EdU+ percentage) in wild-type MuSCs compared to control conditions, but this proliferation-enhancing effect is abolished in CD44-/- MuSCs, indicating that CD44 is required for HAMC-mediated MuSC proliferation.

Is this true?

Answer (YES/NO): NO